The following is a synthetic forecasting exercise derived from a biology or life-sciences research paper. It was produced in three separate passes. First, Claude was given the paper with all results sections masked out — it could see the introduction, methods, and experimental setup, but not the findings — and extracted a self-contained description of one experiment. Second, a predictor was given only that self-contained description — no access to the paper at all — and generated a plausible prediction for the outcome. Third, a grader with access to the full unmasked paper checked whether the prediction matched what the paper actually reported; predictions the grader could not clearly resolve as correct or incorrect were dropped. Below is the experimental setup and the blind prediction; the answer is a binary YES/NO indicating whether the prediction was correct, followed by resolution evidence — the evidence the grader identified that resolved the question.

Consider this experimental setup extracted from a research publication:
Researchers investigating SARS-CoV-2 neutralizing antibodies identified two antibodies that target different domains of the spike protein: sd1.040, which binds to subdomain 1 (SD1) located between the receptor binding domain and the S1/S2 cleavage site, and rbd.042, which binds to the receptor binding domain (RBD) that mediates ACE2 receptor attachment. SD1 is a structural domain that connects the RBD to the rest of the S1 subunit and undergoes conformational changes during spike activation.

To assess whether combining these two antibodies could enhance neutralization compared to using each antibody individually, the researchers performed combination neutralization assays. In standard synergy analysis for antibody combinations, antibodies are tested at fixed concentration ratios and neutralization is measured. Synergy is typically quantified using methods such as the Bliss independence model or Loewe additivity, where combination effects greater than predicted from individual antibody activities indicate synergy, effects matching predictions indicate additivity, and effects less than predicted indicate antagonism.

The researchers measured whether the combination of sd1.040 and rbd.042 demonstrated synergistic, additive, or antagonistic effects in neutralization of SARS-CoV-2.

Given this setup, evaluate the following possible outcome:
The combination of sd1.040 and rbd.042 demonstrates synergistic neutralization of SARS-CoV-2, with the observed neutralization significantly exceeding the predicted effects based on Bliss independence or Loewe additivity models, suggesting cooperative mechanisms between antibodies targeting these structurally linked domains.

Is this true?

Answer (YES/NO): YES